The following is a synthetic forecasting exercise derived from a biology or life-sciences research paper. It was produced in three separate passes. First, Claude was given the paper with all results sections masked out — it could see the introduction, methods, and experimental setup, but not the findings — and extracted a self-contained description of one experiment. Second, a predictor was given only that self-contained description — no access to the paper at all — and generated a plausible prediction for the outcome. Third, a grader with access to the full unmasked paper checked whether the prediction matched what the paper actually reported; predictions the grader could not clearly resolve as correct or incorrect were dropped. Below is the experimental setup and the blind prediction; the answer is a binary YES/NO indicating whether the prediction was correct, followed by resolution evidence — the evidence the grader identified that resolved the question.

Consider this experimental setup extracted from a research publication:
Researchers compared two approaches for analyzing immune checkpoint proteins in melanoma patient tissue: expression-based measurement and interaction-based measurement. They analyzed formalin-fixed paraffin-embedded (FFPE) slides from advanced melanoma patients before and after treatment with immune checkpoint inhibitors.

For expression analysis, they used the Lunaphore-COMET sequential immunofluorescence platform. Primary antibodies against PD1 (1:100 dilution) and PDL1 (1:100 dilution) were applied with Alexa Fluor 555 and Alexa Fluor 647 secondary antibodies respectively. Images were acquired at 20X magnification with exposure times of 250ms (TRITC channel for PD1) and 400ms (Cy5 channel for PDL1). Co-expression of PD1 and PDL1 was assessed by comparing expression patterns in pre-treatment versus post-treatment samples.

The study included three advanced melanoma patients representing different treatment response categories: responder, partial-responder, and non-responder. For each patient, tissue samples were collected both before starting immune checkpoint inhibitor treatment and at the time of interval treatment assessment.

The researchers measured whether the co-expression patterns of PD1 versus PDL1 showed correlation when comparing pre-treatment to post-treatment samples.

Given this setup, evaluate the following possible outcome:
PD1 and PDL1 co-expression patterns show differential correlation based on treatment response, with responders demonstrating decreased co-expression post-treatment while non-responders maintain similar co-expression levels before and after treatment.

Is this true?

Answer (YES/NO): NO